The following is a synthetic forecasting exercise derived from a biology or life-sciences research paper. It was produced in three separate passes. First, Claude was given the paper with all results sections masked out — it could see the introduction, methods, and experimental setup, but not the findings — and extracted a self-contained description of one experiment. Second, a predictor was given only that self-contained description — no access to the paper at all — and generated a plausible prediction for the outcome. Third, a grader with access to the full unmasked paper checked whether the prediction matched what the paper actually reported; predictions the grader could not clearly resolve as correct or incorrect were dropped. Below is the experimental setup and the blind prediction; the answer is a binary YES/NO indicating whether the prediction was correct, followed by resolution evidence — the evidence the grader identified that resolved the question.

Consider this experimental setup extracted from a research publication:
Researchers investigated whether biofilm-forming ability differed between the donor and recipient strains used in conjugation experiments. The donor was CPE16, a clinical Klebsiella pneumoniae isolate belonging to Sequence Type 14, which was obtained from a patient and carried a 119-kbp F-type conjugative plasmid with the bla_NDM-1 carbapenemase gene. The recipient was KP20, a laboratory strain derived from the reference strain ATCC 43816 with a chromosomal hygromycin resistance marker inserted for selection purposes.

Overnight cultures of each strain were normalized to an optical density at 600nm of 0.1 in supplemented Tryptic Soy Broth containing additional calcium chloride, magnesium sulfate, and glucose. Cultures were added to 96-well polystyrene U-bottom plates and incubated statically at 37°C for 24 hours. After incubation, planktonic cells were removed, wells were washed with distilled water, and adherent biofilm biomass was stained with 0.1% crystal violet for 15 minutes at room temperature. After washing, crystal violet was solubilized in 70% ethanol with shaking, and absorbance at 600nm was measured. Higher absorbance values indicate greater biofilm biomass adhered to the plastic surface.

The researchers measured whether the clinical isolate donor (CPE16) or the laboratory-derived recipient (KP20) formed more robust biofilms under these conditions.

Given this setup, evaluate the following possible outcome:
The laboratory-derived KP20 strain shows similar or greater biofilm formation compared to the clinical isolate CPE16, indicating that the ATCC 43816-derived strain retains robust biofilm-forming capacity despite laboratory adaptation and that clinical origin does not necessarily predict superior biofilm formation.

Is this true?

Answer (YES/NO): YES